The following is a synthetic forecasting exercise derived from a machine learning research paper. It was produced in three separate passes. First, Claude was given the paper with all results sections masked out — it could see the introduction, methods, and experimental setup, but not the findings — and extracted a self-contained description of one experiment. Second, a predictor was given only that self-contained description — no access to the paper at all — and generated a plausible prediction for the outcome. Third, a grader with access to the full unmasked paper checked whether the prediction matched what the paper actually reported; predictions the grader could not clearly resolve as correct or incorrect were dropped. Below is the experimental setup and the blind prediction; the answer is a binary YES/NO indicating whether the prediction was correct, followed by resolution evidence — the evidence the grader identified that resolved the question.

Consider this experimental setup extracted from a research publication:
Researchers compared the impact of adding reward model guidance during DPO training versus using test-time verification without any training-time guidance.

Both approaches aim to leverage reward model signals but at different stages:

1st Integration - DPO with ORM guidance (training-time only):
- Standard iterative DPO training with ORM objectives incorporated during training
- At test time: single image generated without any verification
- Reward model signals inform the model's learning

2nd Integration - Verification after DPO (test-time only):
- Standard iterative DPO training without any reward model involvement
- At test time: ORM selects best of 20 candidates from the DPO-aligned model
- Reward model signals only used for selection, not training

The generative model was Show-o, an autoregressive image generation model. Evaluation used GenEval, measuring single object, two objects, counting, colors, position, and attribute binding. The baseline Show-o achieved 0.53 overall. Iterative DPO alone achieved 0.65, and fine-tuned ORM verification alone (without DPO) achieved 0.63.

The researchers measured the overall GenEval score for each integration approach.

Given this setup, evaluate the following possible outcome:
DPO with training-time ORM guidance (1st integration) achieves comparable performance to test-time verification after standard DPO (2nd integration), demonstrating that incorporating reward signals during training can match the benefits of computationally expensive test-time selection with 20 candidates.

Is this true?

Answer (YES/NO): NO